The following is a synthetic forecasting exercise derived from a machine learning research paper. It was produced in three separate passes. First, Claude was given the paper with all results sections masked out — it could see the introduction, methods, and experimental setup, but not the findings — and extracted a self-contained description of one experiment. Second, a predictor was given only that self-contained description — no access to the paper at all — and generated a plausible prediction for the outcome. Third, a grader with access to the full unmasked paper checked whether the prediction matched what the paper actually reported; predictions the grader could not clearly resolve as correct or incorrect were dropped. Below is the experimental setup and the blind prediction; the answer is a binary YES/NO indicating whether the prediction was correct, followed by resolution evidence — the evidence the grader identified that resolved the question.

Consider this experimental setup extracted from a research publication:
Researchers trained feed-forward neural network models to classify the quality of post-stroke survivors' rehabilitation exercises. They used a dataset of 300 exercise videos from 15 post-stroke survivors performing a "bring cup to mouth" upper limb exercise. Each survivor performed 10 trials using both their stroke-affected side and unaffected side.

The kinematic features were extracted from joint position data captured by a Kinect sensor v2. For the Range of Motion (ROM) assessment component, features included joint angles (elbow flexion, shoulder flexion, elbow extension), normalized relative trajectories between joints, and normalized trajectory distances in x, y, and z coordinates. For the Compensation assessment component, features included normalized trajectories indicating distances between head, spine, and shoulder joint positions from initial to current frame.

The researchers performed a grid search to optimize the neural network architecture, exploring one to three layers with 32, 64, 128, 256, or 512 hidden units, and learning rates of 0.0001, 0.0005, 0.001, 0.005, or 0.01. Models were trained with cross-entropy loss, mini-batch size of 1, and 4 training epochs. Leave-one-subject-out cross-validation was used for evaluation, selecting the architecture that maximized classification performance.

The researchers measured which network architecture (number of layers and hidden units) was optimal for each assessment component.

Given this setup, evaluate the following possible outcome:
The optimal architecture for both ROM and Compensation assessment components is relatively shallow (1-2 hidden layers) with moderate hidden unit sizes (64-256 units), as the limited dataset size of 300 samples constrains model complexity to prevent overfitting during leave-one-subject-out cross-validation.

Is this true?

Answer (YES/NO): NO